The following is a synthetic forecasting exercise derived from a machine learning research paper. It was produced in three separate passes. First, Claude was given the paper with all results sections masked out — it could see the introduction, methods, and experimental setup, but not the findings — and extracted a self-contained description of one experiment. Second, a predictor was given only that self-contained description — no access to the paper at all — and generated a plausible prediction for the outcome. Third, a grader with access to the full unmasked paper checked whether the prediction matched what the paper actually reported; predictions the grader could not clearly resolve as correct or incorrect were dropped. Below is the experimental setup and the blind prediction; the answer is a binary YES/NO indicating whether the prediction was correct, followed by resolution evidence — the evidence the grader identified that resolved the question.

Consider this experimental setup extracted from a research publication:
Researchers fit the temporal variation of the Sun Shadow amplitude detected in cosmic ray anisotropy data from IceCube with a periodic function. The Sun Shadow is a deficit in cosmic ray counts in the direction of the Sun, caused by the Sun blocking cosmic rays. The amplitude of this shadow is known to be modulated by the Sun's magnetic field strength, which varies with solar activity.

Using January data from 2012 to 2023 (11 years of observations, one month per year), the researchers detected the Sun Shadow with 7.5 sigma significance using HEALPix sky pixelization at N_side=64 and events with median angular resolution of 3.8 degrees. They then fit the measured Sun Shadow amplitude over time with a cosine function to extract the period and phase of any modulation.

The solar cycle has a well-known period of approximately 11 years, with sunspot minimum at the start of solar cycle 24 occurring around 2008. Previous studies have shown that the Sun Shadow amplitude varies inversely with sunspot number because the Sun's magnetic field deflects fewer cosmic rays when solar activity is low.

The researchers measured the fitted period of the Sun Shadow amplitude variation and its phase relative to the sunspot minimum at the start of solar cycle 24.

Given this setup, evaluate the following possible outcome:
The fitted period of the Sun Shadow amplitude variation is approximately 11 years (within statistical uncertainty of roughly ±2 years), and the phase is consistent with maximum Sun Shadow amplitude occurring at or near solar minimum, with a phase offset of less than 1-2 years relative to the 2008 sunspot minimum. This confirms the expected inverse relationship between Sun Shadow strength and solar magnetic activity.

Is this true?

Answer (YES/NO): NO